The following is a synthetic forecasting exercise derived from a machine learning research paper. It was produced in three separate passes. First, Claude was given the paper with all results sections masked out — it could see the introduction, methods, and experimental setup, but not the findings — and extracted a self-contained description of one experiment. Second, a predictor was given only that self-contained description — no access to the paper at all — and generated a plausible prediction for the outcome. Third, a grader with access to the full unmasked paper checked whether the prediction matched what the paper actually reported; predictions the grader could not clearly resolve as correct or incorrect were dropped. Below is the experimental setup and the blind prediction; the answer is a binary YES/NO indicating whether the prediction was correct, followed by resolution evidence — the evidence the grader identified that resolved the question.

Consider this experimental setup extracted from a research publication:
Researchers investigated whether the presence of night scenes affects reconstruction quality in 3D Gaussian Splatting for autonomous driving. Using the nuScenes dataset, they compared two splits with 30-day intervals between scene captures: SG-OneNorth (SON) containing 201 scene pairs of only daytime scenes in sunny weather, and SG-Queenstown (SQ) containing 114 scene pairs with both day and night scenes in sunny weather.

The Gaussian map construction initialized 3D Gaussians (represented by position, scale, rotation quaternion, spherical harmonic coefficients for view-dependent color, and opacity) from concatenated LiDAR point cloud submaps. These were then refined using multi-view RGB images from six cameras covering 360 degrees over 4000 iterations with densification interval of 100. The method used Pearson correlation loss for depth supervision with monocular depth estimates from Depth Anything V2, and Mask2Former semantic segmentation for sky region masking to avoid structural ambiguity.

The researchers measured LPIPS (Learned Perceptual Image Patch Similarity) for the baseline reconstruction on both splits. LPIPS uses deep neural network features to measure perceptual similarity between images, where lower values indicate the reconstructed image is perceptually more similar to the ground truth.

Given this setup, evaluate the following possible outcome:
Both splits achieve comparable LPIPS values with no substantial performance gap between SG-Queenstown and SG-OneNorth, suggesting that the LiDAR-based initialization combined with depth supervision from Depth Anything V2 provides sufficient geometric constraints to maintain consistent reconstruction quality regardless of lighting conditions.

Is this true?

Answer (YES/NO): NO